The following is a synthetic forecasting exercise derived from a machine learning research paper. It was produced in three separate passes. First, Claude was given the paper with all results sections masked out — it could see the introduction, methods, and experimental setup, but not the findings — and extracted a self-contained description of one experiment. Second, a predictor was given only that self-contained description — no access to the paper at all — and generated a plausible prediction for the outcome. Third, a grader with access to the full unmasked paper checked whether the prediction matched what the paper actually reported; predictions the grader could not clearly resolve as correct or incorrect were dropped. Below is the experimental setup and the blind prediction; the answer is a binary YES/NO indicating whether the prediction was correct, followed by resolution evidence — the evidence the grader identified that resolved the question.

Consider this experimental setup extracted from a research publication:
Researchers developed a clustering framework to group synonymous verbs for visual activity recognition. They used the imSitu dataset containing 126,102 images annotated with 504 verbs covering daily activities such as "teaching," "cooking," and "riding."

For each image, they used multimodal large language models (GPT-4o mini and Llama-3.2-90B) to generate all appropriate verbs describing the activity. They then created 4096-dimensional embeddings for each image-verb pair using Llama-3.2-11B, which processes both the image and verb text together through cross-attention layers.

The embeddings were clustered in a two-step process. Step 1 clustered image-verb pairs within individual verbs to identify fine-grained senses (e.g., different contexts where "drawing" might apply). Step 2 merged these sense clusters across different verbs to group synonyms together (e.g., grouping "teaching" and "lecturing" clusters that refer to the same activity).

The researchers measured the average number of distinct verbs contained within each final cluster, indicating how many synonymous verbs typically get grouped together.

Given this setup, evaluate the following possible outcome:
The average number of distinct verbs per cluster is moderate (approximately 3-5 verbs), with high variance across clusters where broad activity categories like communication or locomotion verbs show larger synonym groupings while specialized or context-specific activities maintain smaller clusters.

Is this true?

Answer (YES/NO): NO